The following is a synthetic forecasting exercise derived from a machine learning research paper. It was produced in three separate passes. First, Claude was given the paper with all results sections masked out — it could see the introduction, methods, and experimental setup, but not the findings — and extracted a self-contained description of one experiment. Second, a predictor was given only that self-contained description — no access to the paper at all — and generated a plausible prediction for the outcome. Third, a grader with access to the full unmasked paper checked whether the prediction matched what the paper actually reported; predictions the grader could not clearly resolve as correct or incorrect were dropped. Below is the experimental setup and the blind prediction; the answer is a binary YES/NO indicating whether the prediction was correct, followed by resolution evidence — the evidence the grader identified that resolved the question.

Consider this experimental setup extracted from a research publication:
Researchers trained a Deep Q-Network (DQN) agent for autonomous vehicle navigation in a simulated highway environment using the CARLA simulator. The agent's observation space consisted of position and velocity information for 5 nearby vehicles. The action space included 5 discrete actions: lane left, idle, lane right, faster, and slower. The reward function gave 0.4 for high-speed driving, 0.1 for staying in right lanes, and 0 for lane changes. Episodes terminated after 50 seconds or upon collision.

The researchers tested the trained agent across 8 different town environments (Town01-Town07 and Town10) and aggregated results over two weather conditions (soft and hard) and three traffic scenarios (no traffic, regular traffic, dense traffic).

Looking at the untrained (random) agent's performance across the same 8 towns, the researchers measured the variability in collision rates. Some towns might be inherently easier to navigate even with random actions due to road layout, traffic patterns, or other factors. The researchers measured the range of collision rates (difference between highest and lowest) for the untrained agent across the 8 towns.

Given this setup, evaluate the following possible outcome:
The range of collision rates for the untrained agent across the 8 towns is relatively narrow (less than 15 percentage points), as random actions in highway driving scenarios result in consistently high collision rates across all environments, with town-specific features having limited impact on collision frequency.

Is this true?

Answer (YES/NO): YES